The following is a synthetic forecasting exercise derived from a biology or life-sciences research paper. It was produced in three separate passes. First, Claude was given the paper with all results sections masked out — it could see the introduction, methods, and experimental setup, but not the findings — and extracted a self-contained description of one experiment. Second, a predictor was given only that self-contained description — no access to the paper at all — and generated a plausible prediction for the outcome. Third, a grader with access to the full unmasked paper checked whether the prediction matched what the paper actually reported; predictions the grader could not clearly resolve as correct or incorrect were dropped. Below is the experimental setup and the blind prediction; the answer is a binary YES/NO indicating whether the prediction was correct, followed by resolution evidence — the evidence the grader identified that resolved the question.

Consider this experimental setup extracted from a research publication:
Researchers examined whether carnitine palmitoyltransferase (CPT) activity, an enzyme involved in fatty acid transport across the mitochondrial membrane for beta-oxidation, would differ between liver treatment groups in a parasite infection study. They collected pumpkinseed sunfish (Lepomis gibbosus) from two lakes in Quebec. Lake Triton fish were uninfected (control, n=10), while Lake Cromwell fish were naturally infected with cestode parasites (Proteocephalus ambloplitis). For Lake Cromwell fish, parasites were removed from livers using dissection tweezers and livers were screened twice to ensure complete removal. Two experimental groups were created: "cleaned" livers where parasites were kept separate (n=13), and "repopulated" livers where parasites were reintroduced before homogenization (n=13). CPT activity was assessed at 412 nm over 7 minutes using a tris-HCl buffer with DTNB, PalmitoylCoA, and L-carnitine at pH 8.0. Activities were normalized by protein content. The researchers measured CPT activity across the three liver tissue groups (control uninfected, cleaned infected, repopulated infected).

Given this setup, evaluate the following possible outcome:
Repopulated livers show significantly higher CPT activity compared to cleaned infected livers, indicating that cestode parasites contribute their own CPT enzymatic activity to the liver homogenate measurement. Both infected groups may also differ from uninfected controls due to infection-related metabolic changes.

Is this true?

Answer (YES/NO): NO